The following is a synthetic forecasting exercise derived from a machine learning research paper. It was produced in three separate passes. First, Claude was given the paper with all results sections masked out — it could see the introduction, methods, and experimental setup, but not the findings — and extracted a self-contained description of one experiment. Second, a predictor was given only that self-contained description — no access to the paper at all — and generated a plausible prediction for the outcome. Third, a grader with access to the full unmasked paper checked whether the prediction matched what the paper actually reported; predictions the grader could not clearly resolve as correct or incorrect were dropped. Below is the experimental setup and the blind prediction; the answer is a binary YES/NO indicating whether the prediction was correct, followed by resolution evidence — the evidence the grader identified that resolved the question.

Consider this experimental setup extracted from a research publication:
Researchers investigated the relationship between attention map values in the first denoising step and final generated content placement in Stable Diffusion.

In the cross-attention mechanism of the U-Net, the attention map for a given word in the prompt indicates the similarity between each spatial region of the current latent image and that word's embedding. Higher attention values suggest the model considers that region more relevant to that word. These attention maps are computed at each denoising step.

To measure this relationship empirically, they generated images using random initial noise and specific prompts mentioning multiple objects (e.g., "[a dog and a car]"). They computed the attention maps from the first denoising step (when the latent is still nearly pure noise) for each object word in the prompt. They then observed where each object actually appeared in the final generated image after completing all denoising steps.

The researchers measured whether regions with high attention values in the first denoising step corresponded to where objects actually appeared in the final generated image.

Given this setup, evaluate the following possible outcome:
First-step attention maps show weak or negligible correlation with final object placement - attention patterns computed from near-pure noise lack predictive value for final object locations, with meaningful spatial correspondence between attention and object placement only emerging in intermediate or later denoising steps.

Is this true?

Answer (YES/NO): NO